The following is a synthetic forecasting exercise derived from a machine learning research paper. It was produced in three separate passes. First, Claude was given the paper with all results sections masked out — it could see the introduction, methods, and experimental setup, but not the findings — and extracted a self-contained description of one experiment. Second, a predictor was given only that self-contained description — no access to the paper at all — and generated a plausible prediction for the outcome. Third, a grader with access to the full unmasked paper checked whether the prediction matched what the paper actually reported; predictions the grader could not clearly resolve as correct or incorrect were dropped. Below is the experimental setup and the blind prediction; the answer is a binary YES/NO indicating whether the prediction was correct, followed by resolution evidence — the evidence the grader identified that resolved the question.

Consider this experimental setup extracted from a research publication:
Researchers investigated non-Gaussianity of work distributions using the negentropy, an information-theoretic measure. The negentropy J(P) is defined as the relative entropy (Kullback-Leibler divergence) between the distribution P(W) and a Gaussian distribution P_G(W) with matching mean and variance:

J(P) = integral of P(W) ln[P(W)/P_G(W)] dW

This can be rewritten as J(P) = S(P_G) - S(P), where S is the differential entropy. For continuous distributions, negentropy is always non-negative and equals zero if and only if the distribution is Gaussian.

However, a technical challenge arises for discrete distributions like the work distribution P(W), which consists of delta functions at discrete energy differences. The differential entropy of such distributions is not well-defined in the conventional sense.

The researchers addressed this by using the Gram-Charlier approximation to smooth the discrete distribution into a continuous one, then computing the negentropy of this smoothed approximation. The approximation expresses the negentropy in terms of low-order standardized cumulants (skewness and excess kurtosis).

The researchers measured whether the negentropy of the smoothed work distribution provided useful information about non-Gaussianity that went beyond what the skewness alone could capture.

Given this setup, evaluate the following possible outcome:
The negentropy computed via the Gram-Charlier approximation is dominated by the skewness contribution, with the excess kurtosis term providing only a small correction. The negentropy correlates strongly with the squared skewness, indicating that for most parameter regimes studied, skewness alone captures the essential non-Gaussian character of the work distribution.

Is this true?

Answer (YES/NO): NO